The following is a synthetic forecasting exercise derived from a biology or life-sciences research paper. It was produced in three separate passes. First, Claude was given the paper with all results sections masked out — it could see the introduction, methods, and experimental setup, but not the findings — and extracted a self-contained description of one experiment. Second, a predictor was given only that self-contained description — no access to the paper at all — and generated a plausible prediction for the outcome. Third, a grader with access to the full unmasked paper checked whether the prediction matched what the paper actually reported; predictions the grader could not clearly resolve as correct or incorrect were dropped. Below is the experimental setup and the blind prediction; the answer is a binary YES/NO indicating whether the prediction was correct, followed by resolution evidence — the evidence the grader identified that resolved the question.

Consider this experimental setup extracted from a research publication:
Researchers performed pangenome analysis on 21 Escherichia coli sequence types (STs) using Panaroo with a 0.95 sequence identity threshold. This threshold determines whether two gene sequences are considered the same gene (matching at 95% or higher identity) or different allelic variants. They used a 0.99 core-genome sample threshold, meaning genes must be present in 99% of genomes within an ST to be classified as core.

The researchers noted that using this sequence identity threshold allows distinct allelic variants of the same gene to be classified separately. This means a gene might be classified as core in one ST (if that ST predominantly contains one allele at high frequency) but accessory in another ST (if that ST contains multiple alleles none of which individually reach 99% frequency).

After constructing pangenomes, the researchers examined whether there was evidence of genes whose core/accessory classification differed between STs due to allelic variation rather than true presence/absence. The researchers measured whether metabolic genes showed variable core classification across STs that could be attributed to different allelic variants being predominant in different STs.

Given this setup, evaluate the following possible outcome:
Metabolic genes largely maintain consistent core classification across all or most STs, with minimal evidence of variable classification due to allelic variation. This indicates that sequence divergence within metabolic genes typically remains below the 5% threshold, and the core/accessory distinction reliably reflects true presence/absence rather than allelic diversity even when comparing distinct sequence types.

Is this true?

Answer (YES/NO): NO